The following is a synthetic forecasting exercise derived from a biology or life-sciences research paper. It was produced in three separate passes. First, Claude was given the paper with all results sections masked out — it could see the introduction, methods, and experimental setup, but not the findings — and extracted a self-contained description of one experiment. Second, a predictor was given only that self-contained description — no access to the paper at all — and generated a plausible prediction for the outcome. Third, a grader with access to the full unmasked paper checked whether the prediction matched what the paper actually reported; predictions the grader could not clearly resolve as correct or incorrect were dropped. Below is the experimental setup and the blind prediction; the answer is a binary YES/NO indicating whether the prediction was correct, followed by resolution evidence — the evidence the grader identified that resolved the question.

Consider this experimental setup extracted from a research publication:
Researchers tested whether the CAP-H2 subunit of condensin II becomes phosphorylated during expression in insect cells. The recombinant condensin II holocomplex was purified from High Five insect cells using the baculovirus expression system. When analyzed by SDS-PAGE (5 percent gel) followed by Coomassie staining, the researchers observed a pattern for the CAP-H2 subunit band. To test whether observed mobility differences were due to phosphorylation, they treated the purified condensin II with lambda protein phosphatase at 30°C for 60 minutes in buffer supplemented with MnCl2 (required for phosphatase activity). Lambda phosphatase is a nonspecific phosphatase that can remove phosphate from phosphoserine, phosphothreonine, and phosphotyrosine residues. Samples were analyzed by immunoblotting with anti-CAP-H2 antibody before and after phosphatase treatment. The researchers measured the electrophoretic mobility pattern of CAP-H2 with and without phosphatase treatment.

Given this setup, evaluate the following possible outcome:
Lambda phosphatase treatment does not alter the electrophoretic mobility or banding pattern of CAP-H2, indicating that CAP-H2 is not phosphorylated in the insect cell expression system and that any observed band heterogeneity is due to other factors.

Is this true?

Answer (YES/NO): NO